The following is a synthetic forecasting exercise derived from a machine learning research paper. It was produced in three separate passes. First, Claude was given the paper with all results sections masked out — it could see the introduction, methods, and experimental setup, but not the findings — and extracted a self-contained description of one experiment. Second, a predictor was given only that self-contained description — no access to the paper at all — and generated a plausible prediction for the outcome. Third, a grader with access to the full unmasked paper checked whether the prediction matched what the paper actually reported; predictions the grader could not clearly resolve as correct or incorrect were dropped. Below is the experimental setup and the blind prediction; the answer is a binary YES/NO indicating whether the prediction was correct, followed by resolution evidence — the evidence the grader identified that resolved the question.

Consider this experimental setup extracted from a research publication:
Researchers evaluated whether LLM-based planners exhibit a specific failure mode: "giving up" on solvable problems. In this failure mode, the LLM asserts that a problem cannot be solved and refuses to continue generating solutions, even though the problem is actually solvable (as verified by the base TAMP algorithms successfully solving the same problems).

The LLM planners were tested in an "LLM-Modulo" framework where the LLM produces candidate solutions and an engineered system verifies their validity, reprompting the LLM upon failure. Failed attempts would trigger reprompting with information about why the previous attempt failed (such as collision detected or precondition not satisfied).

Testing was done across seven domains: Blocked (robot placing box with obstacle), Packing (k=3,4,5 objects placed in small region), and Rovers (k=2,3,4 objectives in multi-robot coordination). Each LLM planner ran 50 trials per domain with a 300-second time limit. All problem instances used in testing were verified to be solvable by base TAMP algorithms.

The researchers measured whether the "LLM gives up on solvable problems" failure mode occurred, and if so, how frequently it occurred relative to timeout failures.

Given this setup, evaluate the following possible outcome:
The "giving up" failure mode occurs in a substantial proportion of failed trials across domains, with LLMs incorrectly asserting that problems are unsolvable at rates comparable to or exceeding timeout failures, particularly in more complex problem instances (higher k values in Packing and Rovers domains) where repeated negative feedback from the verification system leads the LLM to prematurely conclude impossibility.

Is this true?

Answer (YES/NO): NO